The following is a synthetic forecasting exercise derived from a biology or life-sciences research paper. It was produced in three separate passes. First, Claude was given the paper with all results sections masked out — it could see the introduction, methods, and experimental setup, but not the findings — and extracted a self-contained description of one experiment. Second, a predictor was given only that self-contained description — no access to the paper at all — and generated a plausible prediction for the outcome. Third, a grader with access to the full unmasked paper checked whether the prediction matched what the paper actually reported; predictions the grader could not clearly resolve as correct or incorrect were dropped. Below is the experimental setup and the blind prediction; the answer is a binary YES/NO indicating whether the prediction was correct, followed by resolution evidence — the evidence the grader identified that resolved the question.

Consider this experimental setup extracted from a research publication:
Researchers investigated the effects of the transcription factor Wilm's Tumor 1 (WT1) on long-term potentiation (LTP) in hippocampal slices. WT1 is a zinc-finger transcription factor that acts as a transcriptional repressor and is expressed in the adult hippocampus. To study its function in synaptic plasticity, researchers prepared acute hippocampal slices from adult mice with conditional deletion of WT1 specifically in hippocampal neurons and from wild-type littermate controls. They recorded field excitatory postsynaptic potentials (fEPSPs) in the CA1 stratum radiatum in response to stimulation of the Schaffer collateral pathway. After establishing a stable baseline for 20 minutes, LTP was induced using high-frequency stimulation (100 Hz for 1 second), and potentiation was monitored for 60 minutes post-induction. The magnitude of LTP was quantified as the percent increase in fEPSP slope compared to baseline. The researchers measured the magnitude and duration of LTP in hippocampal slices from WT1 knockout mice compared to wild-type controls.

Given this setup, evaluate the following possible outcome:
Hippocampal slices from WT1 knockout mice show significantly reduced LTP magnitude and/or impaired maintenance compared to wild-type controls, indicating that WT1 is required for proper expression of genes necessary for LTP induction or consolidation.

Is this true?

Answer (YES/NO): NO